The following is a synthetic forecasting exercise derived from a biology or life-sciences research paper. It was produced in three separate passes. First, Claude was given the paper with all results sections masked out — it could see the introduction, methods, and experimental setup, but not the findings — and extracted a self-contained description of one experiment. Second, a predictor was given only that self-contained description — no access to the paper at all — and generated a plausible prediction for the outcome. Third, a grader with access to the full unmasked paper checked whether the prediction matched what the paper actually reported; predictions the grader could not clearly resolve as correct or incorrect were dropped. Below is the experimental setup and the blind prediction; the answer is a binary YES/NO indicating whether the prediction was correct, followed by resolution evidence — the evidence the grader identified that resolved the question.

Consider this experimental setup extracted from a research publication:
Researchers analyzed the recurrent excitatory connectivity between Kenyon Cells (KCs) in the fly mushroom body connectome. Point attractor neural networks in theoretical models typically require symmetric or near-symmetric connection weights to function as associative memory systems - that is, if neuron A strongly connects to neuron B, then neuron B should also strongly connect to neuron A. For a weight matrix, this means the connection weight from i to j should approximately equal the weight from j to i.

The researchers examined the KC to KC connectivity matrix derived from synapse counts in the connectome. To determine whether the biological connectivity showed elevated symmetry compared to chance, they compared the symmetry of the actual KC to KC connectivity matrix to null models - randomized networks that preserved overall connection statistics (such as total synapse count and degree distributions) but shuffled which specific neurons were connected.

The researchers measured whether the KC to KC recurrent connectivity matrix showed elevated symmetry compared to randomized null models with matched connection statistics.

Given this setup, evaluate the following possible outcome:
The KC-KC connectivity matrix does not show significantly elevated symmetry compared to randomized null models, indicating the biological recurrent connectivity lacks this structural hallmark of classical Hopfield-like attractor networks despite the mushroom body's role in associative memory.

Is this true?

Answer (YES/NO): NO